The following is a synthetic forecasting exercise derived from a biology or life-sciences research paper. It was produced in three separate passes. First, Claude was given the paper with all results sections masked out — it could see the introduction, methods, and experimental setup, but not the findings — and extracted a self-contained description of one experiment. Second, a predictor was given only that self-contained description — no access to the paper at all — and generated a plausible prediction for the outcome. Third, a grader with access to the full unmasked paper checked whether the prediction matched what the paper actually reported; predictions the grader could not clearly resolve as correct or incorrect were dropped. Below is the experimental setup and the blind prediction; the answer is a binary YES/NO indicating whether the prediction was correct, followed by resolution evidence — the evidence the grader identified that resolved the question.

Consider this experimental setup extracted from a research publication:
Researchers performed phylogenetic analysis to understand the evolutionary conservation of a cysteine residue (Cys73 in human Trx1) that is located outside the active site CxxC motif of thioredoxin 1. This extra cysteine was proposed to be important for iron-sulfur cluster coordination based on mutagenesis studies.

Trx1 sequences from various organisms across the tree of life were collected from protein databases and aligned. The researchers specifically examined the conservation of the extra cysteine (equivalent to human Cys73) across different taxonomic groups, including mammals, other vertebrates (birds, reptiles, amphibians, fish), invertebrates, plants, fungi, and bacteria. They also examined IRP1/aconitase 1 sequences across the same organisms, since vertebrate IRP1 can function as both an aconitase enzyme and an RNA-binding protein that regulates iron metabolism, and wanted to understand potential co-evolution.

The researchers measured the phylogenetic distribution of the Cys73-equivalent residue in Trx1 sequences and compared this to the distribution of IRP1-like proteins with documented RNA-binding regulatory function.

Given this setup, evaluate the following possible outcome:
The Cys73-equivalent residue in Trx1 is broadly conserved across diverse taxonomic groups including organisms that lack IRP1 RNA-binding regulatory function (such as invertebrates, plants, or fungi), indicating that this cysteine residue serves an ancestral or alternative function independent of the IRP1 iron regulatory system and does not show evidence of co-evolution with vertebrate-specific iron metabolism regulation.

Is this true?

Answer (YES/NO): NO